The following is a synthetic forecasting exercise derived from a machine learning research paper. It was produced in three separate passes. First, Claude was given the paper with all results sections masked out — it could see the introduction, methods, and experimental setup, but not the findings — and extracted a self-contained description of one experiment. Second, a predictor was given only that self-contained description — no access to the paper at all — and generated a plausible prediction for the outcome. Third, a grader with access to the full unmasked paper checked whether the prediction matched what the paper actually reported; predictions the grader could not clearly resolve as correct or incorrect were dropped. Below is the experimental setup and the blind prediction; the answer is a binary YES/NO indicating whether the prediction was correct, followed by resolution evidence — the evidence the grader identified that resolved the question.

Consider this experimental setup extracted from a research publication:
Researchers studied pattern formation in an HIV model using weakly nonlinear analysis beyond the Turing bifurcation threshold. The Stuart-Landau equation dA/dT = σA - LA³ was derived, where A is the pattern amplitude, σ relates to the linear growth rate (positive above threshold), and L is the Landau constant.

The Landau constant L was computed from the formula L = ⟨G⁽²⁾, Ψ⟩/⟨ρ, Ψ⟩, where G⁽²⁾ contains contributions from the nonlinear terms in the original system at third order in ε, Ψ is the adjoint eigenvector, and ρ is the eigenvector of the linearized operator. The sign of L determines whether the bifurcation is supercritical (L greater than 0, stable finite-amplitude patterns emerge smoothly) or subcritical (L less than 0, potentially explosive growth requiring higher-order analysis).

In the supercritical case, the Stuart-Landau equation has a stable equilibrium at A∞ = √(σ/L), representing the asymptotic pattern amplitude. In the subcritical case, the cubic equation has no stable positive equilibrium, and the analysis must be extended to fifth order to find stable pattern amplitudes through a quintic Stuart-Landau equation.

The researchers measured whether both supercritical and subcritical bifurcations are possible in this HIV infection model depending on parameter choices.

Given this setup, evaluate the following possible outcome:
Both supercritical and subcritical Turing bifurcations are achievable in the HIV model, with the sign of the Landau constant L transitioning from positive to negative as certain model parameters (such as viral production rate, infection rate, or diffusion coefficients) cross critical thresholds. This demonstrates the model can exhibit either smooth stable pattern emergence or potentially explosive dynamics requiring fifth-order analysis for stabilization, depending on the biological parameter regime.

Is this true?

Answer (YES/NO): YES